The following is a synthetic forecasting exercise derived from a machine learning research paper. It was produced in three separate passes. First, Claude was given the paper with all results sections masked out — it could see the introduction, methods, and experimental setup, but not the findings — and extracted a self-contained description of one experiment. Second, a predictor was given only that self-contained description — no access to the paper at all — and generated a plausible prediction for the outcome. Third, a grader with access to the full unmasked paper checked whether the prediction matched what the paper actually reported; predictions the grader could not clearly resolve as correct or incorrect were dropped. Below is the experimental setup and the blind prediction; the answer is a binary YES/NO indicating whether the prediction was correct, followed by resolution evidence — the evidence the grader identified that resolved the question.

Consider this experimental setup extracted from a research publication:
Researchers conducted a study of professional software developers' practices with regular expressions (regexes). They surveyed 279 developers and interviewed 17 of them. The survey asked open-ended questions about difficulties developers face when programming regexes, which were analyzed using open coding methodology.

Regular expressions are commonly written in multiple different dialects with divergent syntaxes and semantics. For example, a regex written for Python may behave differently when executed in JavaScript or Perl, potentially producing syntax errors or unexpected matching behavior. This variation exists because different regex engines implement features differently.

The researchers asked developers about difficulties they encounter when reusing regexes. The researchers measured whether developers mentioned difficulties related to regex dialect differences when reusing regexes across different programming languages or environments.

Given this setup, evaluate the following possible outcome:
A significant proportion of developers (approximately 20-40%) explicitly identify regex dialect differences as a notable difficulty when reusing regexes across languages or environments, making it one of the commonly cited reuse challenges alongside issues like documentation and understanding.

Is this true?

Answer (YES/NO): NO